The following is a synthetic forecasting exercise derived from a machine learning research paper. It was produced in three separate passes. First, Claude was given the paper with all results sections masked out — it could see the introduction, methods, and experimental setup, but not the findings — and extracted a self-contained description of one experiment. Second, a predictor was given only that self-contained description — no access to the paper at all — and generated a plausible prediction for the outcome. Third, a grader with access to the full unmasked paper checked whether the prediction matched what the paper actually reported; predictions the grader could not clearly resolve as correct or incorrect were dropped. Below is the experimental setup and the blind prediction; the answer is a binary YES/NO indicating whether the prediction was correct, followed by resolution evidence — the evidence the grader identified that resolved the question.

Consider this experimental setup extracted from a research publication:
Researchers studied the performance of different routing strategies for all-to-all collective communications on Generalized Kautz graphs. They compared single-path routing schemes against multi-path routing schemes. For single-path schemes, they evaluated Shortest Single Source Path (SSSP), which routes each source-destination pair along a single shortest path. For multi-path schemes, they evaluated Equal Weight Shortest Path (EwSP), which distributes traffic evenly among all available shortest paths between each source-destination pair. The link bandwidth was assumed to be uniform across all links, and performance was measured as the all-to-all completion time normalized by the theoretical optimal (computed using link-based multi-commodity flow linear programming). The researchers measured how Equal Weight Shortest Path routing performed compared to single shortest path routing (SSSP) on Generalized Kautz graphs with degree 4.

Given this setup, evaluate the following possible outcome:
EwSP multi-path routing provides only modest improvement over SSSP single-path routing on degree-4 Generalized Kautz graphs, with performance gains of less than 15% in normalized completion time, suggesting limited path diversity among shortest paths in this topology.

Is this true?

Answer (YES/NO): NO